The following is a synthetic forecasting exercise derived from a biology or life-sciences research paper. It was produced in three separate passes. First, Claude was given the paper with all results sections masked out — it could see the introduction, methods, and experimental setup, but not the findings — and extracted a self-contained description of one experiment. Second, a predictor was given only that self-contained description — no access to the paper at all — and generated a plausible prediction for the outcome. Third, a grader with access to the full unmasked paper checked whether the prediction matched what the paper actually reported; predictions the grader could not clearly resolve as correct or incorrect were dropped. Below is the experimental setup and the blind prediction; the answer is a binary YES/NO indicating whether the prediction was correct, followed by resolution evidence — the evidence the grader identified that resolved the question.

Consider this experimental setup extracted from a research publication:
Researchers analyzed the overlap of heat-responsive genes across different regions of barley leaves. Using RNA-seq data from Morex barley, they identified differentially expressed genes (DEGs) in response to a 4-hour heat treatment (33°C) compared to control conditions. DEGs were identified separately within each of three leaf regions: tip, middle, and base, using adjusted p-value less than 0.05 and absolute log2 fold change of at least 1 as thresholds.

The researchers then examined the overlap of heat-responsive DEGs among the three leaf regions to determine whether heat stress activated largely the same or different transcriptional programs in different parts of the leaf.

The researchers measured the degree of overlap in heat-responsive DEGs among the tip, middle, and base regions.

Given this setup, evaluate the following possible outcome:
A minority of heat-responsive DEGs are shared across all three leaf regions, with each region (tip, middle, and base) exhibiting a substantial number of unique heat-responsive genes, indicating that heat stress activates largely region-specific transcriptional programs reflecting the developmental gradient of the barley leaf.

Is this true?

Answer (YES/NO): YES